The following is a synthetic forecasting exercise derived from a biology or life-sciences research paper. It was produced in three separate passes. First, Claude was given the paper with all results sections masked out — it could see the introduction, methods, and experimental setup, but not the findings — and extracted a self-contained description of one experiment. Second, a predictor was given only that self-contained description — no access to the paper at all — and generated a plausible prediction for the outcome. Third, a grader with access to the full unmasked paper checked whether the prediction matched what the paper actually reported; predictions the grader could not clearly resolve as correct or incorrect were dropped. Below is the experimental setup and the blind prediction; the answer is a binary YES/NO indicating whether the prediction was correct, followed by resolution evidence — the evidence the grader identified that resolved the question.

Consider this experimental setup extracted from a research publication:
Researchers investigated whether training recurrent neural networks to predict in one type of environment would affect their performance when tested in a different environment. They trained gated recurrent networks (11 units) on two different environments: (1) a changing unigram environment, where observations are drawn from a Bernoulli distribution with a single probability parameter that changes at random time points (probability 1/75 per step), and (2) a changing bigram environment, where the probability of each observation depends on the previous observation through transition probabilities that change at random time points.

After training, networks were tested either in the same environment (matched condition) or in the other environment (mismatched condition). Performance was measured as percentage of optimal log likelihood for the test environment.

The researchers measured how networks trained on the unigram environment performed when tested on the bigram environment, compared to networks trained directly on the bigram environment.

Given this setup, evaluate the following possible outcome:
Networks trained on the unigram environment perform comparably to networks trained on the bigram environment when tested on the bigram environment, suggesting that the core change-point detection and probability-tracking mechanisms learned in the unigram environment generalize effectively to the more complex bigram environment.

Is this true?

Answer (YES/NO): NO